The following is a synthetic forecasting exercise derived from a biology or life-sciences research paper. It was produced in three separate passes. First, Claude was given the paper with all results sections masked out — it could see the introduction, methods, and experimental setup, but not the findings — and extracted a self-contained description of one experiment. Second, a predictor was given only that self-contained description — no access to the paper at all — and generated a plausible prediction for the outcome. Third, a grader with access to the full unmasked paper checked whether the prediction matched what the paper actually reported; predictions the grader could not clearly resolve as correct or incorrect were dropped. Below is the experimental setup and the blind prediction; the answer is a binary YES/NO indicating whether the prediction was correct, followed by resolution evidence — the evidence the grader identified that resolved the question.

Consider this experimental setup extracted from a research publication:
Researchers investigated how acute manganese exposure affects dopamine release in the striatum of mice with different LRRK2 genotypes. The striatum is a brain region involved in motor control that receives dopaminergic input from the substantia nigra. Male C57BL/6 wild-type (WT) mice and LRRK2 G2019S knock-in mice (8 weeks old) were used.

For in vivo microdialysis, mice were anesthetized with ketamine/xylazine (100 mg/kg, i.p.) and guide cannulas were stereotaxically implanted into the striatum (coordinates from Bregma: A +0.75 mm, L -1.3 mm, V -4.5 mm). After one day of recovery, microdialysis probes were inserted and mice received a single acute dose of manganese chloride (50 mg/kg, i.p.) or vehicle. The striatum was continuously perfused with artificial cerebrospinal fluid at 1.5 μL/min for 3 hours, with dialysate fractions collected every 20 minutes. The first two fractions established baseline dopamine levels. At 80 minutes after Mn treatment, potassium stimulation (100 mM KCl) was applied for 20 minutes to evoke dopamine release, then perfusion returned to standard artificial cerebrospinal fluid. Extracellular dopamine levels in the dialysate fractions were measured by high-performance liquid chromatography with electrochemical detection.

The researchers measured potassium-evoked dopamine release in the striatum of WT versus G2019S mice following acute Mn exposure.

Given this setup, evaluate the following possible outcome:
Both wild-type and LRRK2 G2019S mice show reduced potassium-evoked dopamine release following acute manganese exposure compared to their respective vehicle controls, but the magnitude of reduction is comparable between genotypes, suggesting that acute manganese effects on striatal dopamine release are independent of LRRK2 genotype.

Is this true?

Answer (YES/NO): NO